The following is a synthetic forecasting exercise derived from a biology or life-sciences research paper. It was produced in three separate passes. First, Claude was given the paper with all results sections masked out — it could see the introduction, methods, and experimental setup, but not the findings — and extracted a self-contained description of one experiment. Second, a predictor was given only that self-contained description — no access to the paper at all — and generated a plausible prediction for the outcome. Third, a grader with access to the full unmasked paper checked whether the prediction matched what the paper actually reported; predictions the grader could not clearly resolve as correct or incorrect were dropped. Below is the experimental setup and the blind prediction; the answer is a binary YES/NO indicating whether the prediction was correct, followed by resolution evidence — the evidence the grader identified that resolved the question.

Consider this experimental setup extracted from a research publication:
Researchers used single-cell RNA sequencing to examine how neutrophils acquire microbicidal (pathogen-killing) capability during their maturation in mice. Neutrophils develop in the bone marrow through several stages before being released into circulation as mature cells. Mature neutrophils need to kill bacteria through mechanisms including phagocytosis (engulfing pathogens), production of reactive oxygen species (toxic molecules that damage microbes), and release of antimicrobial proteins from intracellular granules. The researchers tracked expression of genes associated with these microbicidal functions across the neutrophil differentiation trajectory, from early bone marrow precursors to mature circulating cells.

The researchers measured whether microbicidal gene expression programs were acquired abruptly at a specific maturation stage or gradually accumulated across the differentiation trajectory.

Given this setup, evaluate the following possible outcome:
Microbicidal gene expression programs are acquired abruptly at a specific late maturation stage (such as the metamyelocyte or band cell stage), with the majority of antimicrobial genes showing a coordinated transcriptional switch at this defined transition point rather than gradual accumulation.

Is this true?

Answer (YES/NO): NO